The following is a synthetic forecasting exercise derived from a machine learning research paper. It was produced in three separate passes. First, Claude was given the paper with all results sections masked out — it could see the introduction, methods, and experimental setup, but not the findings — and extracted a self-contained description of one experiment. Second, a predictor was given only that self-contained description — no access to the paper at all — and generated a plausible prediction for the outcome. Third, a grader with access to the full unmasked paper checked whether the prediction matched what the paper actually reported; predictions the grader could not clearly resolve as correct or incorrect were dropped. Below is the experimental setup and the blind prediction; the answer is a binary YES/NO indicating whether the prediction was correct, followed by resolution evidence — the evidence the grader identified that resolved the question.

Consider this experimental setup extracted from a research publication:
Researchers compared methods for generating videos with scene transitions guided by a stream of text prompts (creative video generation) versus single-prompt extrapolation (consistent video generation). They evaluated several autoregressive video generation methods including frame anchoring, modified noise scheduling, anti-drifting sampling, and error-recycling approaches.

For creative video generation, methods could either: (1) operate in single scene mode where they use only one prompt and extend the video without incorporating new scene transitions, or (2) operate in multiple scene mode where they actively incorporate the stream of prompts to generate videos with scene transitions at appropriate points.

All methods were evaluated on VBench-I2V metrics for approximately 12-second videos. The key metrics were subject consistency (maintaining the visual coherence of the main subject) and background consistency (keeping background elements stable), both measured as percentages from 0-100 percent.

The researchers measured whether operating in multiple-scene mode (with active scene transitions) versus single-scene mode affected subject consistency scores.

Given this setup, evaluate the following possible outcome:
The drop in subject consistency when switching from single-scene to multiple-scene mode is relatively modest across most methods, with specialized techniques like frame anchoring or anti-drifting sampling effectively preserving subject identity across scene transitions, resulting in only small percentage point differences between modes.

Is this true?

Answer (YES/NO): NO